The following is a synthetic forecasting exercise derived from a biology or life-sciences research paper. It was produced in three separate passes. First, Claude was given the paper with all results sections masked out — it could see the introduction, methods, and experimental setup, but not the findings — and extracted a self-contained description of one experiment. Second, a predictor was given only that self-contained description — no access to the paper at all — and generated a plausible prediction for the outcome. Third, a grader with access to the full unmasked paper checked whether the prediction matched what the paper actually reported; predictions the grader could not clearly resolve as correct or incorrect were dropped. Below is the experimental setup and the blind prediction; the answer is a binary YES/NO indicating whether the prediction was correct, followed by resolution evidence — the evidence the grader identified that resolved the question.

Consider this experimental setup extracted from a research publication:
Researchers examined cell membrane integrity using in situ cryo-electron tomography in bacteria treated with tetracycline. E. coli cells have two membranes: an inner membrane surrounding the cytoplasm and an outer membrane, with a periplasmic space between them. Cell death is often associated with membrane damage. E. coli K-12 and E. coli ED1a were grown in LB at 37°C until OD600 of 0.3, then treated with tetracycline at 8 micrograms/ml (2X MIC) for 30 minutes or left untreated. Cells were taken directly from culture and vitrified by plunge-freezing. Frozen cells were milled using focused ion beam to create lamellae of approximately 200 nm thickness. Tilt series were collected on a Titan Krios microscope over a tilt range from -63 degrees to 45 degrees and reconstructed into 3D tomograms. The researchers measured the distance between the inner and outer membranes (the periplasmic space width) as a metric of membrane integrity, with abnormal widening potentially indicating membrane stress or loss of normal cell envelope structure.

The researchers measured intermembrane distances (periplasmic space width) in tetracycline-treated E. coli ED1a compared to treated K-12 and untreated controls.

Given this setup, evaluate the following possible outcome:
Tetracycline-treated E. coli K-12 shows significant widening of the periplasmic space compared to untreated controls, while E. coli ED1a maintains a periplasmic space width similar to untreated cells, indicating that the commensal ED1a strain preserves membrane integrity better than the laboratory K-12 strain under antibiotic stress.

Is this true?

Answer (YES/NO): NO